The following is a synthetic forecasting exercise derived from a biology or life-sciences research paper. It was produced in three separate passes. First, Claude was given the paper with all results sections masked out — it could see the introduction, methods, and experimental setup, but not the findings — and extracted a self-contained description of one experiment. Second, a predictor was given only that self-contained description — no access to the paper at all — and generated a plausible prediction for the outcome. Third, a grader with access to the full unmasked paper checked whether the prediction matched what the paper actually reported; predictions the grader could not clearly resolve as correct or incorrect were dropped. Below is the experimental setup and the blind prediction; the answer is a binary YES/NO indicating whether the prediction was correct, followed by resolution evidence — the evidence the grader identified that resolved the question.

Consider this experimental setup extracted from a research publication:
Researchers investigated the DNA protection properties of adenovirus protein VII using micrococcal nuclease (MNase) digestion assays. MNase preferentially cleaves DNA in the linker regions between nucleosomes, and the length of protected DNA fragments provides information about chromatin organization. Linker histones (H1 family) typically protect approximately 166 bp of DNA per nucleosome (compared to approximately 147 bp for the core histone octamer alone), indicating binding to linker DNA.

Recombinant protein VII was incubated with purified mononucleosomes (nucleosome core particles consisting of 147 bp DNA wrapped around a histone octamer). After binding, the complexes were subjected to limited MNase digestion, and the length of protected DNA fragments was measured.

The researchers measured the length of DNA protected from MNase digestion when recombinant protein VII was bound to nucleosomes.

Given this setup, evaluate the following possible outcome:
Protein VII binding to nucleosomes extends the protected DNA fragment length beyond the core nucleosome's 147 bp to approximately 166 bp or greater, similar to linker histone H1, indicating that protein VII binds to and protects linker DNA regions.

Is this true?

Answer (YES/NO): YES